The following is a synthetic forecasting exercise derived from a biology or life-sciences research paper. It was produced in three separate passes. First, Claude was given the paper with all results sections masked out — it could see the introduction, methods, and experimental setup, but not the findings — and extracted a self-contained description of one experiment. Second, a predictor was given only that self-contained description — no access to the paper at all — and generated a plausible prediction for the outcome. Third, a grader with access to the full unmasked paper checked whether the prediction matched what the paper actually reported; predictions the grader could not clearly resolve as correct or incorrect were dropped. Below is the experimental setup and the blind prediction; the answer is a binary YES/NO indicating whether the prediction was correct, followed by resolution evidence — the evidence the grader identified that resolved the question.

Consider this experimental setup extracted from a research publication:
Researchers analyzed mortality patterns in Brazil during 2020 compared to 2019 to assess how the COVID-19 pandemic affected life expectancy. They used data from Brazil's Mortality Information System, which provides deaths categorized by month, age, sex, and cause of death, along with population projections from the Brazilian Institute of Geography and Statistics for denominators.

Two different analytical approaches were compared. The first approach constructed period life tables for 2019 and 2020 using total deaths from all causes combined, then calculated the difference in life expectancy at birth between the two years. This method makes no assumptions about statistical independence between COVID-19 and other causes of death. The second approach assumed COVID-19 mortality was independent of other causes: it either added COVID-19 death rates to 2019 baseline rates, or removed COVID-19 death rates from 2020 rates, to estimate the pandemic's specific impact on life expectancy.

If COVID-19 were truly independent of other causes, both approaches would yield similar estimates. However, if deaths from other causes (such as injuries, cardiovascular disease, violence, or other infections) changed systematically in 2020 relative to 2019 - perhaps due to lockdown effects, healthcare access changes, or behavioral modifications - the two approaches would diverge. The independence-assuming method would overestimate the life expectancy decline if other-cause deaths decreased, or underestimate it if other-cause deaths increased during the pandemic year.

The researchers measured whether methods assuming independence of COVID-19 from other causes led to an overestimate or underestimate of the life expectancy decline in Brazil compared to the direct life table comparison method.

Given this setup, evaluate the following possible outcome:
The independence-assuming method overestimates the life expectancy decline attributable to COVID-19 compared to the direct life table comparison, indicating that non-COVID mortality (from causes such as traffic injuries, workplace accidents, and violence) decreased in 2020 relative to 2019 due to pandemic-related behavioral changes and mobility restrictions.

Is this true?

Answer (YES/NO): YES